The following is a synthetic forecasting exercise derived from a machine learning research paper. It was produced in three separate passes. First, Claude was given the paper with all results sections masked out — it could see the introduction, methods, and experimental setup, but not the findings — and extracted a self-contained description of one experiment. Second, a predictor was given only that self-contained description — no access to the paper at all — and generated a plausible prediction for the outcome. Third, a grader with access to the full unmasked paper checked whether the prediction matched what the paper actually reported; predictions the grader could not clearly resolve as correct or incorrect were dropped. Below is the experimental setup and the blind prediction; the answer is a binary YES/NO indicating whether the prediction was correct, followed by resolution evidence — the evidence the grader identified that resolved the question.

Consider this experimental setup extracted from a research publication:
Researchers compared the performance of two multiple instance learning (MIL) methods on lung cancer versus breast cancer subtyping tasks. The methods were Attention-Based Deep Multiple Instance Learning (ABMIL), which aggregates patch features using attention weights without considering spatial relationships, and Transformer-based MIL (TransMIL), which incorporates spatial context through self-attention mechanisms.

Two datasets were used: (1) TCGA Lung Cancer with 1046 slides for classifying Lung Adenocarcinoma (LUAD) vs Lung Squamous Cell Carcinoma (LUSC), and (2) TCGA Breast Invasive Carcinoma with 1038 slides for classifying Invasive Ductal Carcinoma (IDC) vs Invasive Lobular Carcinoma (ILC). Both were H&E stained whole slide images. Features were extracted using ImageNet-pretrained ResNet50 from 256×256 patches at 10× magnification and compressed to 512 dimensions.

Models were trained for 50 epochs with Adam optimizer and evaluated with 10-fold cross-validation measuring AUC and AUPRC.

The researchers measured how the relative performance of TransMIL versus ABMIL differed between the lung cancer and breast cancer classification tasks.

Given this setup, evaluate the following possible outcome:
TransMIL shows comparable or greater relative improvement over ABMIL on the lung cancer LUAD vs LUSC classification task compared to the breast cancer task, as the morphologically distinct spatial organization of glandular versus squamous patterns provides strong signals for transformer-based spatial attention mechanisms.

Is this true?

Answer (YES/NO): YES